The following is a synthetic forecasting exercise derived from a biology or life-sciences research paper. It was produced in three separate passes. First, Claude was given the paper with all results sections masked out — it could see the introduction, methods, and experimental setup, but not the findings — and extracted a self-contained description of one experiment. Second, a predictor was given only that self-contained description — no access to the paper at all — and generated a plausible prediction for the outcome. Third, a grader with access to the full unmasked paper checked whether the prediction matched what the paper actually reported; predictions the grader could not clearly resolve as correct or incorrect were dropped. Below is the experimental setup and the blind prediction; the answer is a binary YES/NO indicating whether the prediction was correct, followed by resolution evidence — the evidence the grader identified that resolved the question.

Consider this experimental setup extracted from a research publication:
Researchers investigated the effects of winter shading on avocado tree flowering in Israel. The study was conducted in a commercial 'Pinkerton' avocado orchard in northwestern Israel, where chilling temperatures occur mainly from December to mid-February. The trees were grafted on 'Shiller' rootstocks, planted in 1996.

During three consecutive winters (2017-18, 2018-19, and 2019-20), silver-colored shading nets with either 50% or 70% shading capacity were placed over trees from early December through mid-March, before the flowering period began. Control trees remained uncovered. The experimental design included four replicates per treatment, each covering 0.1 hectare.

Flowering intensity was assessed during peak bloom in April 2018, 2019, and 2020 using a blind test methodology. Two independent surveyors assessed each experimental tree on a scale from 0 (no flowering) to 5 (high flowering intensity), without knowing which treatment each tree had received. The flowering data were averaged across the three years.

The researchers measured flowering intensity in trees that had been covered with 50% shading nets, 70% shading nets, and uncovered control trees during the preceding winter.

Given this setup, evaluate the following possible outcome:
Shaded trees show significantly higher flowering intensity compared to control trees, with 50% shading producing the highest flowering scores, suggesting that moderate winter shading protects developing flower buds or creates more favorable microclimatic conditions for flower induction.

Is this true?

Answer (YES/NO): NO